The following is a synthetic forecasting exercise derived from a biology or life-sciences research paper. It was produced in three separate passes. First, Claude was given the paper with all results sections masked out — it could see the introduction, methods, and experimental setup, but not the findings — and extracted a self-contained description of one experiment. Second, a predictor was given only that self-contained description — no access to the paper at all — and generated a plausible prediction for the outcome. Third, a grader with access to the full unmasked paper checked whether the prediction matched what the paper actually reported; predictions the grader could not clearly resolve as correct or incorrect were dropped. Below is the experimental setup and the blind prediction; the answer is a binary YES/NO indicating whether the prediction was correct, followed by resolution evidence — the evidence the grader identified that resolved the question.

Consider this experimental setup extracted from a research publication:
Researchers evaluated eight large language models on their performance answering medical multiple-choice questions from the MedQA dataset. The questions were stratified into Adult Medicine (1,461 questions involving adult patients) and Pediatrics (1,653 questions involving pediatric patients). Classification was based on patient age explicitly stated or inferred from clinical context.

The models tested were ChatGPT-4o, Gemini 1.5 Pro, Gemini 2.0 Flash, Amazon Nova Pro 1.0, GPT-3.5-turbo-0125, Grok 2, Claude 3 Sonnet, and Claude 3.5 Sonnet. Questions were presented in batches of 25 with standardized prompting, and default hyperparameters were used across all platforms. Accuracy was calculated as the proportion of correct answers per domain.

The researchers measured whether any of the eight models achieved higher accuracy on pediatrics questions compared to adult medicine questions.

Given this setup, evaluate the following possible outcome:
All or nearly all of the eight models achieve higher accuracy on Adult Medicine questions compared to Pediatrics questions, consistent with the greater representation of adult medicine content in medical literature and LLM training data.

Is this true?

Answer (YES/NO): YES